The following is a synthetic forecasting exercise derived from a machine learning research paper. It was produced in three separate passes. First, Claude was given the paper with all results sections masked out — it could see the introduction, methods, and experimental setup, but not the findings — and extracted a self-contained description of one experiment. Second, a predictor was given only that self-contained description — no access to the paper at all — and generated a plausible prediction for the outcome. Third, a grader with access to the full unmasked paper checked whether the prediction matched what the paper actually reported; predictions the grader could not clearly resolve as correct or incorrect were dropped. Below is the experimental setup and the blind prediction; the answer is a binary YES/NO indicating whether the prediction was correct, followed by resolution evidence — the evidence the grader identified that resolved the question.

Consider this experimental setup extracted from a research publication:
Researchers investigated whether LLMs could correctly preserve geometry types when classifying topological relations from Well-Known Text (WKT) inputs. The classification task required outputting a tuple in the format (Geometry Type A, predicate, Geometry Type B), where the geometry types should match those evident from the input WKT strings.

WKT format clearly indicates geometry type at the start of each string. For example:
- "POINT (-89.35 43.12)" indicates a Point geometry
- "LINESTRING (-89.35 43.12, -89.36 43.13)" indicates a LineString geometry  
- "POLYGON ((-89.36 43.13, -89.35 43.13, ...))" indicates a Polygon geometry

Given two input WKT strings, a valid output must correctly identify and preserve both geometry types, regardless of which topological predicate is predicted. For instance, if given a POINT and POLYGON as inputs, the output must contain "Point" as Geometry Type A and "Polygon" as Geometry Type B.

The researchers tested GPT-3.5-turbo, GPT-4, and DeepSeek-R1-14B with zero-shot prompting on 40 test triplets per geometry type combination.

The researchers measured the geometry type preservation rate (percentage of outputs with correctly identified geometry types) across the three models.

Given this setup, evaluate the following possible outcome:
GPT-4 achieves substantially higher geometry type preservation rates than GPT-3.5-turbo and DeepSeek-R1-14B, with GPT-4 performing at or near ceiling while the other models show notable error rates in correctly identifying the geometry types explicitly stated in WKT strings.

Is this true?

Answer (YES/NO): NO